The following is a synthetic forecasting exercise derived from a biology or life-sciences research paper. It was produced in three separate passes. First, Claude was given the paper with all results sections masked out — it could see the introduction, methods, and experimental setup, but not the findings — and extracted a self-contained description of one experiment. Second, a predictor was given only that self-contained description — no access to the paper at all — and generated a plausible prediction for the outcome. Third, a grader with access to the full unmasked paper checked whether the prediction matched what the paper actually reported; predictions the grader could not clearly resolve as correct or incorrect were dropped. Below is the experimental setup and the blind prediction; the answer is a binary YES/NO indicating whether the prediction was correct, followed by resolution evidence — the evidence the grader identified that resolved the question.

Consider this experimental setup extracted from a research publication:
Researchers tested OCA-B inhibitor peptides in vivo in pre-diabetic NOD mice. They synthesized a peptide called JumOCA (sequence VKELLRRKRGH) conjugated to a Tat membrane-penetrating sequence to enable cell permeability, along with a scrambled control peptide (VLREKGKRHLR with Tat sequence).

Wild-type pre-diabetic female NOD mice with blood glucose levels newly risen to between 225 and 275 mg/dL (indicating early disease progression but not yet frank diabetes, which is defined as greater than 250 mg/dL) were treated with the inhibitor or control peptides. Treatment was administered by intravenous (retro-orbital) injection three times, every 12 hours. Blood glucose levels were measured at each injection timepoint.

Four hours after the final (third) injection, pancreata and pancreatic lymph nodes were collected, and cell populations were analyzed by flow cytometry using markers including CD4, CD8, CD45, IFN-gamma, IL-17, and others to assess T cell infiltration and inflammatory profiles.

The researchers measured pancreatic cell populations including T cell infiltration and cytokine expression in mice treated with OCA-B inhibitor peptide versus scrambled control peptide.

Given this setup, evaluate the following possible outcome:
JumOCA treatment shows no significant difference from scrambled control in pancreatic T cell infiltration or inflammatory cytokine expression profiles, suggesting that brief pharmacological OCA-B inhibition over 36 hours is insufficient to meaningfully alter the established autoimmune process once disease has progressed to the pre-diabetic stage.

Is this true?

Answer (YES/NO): NO